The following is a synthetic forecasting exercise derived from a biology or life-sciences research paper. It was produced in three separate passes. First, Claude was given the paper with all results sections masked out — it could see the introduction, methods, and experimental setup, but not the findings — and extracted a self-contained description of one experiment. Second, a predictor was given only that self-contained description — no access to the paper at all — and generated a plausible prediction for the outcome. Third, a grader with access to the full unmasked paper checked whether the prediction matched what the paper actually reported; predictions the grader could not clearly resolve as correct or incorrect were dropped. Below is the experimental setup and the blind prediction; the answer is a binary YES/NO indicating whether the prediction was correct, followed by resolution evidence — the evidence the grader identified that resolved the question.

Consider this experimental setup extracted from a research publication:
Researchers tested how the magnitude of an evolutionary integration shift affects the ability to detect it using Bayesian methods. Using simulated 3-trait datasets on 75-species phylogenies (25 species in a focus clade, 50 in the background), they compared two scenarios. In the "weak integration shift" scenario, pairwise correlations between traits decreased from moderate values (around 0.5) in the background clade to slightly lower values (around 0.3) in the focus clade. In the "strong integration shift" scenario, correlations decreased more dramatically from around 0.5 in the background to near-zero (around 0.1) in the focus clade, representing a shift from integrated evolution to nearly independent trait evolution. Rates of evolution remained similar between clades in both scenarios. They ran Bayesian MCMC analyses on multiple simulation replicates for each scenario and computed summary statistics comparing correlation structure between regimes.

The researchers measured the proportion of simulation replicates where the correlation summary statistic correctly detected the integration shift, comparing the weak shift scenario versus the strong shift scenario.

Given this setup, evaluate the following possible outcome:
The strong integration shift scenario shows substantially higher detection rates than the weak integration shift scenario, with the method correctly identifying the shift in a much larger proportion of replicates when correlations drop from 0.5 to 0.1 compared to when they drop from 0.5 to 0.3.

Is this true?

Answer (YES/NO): YES